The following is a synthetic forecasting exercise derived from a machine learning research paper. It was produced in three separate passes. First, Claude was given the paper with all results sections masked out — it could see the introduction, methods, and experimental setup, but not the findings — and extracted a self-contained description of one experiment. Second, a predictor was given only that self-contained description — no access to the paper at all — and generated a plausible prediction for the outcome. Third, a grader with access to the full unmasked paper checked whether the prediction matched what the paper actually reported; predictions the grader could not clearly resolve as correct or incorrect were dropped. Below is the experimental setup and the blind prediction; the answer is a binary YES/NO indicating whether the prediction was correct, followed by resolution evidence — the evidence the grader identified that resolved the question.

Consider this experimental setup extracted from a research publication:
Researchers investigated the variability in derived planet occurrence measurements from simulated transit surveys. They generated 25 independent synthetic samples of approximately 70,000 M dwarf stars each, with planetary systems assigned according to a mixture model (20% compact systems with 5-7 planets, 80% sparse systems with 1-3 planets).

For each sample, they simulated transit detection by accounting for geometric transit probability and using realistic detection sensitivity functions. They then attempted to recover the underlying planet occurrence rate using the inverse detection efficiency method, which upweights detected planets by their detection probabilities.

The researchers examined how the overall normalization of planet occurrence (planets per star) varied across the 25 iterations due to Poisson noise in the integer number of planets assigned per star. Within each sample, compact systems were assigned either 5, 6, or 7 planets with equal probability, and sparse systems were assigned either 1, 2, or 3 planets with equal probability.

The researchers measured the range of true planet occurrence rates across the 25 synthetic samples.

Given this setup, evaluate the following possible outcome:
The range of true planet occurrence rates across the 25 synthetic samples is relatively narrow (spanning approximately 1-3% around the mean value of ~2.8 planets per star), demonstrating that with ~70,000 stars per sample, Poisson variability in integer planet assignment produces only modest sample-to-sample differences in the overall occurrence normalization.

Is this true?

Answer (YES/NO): NO